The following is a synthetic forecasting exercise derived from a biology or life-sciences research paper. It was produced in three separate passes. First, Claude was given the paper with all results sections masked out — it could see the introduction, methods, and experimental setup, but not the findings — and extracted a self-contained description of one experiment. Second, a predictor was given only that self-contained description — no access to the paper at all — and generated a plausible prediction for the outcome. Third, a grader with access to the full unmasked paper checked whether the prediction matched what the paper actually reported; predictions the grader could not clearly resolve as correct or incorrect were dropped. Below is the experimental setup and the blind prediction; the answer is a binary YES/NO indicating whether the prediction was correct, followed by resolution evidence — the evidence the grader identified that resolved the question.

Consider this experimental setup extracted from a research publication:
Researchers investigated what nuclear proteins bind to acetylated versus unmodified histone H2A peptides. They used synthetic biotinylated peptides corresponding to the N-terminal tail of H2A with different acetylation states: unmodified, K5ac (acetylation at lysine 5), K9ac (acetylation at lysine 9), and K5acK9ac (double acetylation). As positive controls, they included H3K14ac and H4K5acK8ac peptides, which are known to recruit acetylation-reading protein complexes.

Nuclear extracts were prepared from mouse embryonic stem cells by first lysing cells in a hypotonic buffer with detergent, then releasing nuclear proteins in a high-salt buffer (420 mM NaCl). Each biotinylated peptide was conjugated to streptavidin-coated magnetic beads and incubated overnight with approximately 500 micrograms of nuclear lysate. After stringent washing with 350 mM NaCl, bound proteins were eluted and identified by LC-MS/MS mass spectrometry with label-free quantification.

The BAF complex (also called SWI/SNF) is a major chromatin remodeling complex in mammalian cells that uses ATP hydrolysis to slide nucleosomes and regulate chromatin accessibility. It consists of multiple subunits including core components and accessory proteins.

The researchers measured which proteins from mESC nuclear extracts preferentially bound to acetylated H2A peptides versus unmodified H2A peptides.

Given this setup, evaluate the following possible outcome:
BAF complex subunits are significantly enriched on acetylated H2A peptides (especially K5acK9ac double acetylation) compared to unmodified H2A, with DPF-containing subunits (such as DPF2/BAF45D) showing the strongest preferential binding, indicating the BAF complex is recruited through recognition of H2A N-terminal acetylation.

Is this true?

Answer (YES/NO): NO